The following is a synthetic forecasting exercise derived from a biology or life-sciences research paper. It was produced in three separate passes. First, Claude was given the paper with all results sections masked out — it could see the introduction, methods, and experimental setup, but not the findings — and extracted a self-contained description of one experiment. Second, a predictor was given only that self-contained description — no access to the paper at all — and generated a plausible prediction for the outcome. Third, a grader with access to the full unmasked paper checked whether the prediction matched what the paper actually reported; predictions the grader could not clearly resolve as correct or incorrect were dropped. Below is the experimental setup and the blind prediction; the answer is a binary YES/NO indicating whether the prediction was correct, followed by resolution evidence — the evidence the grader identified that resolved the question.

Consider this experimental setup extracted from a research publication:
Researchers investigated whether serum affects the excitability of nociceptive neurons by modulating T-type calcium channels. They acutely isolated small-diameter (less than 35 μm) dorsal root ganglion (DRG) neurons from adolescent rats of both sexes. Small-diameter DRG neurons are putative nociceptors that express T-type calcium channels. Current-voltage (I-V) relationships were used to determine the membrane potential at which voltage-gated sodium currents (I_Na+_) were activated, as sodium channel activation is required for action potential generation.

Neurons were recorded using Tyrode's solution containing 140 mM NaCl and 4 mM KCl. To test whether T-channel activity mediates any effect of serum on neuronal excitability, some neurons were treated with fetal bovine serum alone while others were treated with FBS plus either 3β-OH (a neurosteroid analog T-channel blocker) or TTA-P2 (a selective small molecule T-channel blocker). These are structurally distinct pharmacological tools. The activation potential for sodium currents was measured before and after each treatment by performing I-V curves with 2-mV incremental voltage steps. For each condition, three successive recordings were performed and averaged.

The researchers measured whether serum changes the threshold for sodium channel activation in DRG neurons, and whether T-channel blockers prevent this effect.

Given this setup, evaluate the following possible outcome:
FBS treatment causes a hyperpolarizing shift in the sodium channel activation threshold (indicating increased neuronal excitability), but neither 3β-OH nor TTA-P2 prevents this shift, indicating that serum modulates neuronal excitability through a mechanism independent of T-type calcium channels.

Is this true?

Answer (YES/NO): NO